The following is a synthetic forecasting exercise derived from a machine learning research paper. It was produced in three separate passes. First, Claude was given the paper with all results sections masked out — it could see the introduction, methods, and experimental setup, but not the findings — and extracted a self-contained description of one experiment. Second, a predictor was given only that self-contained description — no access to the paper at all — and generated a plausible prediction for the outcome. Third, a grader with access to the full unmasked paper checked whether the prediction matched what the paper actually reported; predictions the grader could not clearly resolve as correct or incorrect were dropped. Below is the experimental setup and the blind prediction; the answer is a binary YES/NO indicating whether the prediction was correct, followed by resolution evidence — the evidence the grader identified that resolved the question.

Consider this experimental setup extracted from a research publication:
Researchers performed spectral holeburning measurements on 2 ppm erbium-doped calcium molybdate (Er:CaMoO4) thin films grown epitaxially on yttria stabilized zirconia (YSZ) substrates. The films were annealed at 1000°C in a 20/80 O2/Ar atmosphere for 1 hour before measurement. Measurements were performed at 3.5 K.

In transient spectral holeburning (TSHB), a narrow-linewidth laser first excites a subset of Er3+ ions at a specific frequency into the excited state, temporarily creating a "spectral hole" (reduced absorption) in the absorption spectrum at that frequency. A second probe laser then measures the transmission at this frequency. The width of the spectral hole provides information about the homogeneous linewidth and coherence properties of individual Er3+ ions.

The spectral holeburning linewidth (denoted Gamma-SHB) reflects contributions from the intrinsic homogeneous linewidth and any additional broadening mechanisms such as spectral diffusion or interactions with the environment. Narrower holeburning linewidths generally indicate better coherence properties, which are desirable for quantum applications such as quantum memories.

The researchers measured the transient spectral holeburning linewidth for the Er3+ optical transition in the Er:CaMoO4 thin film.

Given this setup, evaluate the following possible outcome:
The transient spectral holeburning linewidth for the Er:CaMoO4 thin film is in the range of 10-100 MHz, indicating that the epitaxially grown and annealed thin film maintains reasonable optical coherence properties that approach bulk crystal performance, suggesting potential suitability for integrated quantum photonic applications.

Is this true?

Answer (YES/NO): NO